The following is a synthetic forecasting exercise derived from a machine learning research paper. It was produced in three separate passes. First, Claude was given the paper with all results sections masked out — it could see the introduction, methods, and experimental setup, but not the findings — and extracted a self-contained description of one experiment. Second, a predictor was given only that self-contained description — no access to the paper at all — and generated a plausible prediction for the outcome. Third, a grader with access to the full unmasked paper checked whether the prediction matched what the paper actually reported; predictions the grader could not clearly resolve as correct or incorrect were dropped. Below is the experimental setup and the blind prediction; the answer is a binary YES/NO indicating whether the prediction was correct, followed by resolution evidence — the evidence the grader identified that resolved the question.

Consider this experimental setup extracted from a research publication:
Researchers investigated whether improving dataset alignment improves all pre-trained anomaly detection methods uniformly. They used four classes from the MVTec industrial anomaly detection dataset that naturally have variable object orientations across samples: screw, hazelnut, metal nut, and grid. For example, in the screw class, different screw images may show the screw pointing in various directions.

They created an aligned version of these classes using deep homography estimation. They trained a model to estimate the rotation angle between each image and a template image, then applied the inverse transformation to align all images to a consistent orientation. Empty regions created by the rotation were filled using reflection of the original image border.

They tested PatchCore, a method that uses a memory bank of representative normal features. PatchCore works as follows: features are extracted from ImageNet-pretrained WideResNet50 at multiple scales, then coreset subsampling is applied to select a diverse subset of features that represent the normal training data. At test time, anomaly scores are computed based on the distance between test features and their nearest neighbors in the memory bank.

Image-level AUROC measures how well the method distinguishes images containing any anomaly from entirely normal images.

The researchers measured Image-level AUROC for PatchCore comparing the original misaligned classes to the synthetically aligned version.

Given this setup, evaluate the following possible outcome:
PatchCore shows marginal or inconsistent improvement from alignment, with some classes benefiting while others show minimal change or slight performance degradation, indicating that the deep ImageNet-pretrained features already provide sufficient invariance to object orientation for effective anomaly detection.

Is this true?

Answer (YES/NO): NO